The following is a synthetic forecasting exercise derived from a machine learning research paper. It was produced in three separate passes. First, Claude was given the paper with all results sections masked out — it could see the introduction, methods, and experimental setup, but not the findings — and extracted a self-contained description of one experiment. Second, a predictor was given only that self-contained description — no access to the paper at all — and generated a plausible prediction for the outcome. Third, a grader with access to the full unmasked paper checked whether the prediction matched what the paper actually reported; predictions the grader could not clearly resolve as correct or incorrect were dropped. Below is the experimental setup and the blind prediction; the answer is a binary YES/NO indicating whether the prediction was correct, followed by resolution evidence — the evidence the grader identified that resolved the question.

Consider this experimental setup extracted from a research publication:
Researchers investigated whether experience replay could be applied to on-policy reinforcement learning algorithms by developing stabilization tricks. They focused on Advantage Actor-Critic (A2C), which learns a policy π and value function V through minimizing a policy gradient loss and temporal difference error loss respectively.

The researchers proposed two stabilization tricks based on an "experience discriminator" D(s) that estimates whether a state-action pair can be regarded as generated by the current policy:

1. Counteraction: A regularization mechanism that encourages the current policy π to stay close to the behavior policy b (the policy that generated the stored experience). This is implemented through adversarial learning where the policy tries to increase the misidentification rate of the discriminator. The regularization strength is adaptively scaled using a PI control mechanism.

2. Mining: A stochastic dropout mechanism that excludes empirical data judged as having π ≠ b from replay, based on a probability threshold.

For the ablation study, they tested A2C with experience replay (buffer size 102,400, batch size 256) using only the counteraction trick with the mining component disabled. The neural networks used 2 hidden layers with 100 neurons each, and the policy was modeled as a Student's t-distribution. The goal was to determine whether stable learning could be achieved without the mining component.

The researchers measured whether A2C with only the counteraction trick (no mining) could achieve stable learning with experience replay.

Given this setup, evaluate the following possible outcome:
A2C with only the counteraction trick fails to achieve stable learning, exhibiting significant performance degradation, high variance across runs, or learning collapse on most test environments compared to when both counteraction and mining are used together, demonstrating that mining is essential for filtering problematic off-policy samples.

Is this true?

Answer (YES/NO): YES